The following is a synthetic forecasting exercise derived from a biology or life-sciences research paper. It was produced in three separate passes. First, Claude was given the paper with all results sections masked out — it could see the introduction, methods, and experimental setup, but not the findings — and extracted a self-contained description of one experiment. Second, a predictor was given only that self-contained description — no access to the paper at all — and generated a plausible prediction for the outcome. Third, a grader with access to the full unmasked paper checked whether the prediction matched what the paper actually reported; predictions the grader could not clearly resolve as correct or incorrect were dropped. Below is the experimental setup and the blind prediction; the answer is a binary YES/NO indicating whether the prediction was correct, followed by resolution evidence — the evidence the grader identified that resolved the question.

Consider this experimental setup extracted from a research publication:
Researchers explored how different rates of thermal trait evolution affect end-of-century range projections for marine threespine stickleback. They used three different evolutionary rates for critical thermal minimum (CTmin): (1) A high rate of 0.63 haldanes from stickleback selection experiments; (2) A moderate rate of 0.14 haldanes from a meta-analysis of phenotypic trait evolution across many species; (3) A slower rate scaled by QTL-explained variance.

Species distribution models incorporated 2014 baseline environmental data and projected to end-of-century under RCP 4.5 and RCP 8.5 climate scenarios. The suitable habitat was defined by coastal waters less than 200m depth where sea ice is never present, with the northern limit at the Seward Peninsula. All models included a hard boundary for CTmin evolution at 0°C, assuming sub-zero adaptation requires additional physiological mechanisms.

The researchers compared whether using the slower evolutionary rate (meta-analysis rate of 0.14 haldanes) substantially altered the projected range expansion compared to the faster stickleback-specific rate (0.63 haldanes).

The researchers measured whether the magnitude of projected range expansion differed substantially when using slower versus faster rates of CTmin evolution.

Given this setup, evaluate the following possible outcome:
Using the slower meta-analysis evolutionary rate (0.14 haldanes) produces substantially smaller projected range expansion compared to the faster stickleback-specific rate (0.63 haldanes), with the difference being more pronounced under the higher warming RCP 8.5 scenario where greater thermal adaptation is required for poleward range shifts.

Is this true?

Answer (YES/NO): NO